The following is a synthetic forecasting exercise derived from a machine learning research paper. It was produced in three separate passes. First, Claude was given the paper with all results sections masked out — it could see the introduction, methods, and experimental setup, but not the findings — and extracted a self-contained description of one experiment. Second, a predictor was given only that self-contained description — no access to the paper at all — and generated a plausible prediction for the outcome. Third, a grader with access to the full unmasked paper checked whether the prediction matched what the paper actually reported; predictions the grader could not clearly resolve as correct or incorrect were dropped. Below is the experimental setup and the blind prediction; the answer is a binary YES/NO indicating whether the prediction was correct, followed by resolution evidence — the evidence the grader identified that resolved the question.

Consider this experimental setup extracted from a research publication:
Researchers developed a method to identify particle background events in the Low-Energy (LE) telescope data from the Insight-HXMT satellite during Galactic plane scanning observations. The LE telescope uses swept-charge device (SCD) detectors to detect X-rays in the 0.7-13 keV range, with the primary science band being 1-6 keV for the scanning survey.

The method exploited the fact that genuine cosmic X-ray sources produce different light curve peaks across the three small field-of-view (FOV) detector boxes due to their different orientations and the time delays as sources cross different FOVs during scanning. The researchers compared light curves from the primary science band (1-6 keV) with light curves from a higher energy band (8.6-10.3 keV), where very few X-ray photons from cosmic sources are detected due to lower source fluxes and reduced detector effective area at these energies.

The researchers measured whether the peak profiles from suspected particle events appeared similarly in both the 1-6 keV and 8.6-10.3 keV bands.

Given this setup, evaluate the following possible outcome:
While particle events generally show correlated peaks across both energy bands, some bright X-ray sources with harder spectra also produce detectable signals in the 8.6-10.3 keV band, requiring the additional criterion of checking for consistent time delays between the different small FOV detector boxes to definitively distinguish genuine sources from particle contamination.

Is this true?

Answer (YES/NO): NO